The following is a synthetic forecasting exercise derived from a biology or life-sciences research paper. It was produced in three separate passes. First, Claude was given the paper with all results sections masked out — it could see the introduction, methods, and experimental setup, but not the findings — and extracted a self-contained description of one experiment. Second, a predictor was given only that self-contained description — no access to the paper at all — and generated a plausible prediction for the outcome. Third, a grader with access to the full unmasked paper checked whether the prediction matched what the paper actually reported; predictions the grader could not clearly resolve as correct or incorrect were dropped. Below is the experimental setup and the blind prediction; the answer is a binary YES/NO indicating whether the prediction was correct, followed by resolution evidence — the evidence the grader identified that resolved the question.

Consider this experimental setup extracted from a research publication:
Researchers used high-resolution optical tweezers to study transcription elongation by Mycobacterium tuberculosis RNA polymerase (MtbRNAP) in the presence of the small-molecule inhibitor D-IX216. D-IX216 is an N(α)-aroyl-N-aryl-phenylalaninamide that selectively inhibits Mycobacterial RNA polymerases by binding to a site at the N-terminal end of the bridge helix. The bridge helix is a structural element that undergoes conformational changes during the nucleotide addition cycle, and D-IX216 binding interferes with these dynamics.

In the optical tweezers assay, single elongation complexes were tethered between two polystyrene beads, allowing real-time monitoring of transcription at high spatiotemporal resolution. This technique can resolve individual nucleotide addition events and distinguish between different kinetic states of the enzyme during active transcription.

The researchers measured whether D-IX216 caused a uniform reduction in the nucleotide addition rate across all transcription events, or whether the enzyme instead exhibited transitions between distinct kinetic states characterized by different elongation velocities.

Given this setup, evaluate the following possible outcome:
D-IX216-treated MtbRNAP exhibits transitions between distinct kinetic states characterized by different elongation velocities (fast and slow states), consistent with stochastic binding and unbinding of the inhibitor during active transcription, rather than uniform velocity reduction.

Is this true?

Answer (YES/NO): YES